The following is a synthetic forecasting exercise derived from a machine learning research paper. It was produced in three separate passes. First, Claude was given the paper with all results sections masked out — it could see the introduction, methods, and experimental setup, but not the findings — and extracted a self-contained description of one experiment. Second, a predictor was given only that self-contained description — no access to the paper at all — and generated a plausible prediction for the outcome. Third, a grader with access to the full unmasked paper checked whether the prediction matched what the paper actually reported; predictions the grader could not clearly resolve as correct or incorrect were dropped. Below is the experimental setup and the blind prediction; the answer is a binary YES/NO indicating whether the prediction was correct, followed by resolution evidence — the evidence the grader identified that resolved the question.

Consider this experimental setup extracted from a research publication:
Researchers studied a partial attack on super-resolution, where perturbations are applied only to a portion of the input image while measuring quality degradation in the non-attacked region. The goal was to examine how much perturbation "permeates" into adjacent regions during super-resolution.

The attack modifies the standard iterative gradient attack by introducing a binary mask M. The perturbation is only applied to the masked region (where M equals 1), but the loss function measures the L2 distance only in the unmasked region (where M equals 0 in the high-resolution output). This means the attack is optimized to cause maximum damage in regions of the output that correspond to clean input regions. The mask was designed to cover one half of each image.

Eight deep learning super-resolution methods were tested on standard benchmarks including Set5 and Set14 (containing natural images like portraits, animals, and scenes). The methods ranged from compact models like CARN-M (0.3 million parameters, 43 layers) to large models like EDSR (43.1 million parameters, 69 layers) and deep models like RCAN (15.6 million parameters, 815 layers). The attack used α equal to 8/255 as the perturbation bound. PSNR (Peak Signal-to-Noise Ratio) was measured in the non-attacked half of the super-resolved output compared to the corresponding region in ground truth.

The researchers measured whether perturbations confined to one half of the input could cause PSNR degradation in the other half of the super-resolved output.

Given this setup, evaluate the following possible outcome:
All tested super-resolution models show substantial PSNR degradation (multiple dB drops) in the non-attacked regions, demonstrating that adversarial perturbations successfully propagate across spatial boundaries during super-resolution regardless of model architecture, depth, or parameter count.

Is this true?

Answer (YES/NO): NO